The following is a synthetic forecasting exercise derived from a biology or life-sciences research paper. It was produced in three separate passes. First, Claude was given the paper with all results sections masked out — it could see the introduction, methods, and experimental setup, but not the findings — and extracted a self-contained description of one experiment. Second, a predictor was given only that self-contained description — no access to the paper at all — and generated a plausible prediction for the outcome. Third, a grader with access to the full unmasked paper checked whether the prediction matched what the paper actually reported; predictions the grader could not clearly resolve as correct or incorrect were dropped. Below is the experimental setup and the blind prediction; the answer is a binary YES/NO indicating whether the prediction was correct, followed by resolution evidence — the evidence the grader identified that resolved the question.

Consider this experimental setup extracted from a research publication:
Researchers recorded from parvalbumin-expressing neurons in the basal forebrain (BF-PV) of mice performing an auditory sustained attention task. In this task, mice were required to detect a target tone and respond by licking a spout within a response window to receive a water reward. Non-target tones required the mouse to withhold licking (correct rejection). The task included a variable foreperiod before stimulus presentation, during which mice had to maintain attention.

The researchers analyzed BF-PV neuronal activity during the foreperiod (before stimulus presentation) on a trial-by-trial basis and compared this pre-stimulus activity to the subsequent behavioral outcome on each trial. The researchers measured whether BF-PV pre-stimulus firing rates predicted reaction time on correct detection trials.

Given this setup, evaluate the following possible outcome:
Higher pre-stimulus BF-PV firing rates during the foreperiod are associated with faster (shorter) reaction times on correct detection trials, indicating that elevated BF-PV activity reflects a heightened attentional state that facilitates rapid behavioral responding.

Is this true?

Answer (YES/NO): YES